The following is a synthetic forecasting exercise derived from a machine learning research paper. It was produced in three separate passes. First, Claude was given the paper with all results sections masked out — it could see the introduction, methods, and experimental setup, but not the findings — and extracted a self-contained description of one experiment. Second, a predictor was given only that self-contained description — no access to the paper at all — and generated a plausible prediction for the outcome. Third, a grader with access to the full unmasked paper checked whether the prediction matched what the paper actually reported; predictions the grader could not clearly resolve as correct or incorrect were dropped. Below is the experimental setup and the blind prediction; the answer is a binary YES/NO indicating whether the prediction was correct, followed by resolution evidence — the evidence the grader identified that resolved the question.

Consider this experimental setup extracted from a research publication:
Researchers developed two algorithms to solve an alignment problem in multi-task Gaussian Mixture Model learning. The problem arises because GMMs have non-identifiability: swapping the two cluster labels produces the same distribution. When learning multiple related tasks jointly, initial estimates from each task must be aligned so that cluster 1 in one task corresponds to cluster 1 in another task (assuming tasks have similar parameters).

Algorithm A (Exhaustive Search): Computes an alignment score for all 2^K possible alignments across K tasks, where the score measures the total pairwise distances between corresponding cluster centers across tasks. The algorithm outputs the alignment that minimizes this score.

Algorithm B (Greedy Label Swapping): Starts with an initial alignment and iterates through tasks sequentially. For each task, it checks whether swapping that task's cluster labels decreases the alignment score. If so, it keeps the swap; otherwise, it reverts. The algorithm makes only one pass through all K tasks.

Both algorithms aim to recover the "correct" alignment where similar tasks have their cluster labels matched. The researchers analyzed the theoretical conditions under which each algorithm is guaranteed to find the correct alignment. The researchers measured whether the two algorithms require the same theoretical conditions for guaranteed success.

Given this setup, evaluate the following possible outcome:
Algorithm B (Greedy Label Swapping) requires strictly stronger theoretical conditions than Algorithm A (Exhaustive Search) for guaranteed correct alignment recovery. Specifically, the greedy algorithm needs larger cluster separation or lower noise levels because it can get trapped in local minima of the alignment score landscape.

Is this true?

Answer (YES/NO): NO